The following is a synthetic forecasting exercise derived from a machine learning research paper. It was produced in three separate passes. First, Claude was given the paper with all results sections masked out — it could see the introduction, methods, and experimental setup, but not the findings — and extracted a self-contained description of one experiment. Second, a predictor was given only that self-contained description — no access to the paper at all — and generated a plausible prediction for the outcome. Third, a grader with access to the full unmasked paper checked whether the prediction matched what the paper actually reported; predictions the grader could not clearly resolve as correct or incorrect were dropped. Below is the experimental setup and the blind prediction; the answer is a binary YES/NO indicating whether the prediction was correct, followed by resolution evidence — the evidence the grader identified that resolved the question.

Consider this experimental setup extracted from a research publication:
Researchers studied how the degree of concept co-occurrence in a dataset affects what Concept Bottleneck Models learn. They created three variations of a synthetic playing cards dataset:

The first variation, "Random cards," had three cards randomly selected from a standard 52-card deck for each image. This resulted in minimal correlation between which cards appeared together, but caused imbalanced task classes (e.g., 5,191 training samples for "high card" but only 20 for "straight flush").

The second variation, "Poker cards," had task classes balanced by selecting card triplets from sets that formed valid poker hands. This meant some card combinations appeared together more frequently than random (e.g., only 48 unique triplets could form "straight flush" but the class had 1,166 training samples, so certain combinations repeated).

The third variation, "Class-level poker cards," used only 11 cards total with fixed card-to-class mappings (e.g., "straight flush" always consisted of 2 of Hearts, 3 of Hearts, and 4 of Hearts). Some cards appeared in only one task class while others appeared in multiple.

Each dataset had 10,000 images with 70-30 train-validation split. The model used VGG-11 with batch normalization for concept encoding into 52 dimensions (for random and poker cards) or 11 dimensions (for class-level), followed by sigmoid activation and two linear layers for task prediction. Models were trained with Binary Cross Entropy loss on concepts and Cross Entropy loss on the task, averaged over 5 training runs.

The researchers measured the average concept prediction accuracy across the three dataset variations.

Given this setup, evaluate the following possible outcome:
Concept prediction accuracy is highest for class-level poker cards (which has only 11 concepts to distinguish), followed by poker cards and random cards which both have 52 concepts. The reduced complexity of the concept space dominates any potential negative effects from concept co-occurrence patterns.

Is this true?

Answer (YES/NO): NO